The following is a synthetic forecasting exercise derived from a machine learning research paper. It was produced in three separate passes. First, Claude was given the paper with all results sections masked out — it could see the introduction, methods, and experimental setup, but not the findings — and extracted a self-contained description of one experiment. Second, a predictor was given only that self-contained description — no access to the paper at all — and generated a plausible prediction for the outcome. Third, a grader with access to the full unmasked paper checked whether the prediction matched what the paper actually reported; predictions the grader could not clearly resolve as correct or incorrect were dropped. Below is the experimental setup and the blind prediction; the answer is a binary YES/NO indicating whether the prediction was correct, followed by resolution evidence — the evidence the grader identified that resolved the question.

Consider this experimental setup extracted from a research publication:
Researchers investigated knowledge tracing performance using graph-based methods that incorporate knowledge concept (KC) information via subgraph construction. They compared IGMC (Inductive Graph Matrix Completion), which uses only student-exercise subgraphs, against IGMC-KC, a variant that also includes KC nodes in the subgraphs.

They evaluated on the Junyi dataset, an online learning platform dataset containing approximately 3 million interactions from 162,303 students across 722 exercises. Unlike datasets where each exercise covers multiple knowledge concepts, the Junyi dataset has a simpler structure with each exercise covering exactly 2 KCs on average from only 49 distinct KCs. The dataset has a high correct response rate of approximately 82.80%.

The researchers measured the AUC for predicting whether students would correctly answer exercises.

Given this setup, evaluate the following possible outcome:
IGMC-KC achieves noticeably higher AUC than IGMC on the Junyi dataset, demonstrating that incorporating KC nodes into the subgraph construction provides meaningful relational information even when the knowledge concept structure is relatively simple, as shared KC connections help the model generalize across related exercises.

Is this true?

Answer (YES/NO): NO